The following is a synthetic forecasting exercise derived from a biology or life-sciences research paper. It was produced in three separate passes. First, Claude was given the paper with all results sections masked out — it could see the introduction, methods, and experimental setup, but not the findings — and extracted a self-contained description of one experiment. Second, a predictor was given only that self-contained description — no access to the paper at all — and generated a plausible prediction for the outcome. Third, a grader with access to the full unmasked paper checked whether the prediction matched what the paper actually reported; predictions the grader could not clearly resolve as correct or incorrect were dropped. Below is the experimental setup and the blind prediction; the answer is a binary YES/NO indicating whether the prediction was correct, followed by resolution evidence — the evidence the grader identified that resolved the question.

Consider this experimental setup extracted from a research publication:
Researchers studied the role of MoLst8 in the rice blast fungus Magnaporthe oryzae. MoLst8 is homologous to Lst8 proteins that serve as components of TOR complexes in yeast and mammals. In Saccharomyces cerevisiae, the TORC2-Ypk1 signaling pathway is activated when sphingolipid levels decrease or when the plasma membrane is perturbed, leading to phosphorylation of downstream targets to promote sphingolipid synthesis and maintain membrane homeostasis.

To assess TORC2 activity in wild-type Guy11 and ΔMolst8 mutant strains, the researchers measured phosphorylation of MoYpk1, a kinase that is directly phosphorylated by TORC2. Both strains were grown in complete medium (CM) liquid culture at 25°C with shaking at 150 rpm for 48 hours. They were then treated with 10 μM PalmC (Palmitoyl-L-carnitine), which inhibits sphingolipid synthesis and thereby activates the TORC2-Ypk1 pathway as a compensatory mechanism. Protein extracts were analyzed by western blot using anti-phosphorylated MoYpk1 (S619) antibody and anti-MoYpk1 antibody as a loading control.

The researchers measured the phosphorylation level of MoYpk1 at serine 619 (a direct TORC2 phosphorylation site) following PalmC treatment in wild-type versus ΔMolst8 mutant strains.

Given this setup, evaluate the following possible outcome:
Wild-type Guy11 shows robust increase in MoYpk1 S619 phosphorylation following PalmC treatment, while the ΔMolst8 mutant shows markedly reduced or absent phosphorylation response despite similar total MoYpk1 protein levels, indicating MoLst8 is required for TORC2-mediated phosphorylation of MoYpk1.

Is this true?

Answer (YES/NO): NO